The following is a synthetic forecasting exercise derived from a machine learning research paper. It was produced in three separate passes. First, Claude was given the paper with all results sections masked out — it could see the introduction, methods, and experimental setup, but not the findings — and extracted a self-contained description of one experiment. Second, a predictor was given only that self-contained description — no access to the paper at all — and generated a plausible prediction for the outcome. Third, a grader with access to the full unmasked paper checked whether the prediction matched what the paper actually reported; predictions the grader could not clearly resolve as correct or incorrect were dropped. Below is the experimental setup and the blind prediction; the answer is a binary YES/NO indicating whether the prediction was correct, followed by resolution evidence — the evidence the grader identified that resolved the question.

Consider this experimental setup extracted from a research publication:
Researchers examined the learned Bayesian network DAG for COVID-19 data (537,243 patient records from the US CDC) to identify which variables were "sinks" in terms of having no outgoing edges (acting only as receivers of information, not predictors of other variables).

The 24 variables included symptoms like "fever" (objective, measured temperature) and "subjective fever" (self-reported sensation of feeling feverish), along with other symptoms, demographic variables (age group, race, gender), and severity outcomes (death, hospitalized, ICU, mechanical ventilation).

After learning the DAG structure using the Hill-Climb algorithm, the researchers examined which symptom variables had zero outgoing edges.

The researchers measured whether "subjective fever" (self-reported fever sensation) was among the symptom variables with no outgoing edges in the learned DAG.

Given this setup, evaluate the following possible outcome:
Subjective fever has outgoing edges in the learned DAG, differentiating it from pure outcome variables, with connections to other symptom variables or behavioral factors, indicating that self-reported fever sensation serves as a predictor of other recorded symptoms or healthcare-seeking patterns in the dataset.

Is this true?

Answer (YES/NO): NO